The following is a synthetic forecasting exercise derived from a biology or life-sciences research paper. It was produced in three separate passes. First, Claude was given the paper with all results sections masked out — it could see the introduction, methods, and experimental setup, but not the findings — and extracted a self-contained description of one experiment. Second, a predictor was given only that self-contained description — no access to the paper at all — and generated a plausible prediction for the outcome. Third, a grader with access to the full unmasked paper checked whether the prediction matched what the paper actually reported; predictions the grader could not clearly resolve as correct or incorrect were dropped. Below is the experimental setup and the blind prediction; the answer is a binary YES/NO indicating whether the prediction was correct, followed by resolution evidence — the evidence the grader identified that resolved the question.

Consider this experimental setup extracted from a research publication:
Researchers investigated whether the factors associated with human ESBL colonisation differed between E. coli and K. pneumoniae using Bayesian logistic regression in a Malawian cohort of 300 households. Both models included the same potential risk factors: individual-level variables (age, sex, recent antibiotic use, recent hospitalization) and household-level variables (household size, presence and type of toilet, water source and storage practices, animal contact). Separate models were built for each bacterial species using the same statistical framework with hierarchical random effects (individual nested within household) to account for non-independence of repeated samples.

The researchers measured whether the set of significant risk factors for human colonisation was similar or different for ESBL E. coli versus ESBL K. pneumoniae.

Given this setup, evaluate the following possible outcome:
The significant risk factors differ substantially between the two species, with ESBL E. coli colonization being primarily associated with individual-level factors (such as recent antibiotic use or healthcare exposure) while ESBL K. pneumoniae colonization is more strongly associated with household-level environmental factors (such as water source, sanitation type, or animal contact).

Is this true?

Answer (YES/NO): NO